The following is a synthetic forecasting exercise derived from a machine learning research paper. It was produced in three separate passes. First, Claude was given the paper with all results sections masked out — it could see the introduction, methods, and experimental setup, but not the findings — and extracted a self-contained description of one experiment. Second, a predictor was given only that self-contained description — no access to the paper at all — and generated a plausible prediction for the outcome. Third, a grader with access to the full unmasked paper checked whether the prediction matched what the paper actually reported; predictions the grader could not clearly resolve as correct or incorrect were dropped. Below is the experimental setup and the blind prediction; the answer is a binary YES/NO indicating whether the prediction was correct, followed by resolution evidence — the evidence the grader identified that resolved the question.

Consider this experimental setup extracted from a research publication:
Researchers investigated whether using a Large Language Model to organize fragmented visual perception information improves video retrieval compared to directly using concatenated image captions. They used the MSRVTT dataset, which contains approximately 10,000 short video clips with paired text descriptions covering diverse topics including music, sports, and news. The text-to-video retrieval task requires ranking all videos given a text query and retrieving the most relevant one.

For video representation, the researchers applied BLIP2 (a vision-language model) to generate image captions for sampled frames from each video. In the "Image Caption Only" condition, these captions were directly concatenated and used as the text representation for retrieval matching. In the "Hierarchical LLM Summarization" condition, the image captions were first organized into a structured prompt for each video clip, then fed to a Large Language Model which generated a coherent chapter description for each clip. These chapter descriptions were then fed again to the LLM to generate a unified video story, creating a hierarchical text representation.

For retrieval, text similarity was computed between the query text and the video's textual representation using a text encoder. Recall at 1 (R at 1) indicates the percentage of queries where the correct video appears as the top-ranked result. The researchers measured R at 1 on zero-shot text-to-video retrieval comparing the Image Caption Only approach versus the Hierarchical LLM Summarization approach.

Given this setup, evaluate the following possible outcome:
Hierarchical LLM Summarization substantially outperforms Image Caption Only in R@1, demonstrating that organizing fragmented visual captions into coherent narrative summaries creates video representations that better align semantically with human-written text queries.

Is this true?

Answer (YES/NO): YES